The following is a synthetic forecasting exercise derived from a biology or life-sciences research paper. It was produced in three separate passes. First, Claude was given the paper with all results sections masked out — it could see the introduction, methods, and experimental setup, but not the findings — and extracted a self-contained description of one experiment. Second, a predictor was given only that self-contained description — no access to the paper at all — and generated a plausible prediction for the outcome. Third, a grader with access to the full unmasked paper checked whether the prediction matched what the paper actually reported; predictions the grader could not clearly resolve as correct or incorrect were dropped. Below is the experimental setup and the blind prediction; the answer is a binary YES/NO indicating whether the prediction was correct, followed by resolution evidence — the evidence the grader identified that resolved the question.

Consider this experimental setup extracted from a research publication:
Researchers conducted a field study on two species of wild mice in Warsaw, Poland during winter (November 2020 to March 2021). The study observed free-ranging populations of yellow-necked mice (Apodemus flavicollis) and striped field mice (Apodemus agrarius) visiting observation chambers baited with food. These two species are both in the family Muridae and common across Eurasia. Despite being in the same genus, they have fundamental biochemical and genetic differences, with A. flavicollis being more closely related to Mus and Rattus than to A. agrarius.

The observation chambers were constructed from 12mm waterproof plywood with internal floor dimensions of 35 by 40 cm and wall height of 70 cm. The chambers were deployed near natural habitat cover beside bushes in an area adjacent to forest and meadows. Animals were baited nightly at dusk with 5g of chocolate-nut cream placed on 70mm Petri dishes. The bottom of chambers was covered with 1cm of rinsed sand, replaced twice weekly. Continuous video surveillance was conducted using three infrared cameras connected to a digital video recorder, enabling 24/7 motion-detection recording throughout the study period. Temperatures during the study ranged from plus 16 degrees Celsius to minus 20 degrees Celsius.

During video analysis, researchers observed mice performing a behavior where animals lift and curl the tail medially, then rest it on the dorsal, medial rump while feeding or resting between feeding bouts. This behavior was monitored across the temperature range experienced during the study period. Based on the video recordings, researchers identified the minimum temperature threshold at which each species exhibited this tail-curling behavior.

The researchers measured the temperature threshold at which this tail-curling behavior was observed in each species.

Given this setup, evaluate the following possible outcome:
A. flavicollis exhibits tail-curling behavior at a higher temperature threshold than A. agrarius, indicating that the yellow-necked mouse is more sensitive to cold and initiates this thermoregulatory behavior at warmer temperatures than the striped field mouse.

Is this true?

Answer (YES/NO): YES